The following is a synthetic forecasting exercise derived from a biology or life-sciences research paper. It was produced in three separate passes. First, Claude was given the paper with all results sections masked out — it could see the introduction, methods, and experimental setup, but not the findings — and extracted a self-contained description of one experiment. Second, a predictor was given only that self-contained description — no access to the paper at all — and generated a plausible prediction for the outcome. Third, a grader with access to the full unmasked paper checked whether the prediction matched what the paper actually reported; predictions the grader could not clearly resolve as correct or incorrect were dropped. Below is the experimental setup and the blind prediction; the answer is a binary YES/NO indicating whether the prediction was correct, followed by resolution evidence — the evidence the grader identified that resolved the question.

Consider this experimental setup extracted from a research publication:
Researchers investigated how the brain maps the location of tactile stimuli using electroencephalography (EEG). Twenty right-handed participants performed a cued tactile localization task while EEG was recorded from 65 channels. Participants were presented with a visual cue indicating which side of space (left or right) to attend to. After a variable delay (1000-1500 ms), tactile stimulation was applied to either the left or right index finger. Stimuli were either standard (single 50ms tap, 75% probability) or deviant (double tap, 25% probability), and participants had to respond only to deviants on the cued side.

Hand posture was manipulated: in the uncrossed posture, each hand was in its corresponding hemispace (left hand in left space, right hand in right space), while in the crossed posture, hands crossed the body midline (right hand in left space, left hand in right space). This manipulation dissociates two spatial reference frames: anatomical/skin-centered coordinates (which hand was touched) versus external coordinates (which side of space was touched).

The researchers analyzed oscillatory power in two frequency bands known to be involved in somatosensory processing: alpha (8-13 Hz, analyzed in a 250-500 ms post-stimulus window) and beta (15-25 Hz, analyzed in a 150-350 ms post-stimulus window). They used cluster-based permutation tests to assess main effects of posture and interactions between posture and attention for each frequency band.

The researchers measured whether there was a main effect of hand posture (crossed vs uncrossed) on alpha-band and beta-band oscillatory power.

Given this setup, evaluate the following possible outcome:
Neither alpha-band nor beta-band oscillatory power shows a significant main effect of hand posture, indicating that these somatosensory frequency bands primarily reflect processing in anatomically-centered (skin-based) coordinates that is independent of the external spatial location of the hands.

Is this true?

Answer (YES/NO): NO